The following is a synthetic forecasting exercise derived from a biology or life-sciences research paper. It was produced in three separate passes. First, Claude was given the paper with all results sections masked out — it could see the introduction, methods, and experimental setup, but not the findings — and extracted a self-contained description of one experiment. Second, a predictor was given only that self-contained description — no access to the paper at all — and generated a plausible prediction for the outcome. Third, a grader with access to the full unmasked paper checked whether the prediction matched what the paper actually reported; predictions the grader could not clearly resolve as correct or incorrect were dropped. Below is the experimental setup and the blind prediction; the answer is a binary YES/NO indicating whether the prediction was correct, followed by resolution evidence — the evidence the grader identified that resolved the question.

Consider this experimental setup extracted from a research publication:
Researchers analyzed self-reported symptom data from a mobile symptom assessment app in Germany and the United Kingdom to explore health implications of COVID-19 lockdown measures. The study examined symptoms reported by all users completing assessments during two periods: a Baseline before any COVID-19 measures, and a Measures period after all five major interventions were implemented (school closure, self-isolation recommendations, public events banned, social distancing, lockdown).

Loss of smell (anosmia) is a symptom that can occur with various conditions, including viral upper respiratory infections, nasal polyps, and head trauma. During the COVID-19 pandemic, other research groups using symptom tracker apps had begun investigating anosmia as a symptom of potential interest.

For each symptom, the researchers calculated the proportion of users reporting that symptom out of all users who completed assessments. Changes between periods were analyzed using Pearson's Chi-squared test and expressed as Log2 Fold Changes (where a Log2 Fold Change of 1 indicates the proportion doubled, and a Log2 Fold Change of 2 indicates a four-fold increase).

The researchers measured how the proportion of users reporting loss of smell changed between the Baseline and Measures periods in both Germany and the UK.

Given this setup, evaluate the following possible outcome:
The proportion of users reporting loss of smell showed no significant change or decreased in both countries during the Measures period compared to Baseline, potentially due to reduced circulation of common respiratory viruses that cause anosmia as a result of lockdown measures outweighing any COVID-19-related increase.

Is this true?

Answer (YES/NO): NO